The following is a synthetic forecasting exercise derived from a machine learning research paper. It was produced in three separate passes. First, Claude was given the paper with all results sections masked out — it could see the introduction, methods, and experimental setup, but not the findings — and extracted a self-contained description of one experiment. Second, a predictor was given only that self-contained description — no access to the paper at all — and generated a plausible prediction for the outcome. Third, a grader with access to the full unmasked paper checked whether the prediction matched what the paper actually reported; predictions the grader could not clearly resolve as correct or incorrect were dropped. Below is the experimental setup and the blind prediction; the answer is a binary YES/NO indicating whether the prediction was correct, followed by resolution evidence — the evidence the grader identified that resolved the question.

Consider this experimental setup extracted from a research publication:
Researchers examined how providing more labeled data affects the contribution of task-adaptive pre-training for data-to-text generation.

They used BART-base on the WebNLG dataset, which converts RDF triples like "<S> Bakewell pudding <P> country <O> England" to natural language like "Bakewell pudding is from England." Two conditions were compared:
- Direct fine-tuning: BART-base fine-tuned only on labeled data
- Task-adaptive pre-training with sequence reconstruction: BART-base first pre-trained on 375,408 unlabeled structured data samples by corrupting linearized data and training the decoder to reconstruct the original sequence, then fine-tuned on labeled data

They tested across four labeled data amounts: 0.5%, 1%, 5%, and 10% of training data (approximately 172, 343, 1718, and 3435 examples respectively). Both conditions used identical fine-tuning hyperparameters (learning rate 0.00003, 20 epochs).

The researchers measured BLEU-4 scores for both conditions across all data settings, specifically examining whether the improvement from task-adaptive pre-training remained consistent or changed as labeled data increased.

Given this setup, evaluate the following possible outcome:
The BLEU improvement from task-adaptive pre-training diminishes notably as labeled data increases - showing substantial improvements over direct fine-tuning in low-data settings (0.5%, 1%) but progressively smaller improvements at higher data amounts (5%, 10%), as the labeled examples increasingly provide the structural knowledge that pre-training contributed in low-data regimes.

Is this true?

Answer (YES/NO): NO